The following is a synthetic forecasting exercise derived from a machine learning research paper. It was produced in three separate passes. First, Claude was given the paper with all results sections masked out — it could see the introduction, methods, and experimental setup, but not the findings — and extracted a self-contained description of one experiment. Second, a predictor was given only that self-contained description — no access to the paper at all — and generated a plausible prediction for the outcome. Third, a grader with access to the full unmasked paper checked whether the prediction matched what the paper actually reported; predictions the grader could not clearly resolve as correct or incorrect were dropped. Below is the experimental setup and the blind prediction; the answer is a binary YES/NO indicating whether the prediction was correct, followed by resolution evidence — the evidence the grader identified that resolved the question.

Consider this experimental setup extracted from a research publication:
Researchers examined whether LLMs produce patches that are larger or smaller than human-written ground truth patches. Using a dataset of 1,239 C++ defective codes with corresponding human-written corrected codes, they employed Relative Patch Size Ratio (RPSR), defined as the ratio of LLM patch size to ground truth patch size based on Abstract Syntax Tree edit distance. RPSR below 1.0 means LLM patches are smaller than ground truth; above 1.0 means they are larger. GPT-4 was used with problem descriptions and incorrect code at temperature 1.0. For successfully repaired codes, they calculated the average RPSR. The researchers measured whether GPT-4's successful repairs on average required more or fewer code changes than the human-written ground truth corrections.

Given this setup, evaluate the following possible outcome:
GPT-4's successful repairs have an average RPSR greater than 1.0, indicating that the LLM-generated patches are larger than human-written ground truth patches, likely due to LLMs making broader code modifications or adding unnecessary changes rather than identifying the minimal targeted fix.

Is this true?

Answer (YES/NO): YES